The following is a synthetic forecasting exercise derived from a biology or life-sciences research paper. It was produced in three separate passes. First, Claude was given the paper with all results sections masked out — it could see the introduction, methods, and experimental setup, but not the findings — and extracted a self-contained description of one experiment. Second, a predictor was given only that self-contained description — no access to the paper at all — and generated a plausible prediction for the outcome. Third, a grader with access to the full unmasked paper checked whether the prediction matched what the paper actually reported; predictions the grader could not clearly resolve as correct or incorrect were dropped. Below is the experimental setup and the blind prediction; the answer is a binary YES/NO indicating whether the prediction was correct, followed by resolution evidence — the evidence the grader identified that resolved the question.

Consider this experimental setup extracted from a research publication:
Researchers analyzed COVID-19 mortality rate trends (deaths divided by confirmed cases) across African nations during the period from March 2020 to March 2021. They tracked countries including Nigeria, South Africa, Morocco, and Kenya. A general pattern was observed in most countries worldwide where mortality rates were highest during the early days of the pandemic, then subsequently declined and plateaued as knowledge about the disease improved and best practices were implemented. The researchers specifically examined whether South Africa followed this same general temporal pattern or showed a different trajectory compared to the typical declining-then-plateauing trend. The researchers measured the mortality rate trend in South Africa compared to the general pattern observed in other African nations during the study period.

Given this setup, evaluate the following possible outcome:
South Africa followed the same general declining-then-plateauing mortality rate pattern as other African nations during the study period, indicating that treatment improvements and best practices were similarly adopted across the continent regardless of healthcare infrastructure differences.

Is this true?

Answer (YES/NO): NO